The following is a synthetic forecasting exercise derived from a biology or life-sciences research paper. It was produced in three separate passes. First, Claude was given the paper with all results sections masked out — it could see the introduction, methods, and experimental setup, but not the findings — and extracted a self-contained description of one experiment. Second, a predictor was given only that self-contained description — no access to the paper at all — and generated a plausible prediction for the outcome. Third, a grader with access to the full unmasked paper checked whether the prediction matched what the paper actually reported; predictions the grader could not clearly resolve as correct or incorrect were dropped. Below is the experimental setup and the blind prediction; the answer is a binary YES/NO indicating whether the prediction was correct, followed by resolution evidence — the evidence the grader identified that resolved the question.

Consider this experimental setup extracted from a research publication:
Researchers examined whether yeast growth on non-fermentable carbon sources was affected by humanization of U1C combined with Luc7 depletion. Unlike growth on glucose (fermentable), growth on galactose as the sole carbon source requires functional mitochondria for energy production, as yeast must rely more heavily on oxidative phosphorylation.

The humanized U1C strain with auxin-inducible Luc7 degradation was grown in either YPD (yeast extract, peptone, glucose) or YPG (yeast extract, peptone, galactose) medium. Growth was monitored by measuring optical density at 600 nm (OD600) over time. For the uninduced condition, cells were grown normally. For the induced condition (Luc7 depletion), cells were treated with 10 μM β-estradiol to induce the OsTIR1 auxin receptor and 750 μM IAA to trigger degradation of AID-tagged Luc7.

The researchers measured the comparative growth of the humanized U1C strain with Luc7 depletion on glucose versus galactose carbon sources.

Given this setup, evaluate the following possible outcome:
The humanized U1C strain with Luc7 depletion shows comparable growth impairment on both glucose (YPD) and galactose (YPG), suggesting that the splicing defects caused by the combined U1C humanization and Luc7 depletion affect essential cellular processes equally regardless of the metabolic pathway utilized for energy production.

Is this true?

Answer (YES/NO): NO